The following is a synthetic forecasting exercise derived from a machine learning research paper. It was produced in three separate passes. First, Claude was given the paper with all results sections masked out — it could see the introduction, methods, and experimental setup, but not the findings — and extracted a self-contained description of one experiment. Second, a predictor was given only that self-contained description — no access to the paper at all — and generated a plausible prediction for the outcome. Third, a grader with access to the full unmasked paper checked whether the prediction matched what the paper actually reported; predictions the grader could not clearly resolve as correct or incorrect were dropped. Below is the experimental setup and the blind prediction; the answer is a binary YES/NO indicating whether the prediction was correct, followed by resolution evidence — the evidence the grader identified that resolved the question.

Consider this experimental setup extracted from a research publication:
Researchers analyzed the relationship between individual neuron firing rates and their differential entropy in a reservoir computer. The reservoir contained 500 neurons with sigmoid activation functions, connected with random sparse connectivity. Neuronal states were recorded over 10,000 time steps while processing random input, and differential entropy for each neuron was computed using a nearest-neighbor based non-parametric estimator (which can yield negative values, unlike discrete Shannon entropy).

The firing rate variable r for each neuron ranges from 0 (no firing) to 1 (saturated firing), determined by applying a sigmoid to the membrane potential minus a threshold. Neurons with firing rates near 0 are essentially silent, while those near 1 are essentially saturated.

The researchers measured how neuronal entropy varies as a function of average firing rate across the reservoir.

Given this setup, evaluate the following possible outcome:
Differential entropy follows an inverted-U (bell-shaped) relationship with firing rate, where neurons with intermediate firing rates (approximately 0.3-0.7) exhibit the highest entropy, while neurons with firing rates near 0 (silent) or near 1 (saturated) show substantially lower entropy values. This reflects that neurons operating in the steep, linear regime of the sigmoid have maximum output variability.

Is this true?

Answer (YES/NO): YES